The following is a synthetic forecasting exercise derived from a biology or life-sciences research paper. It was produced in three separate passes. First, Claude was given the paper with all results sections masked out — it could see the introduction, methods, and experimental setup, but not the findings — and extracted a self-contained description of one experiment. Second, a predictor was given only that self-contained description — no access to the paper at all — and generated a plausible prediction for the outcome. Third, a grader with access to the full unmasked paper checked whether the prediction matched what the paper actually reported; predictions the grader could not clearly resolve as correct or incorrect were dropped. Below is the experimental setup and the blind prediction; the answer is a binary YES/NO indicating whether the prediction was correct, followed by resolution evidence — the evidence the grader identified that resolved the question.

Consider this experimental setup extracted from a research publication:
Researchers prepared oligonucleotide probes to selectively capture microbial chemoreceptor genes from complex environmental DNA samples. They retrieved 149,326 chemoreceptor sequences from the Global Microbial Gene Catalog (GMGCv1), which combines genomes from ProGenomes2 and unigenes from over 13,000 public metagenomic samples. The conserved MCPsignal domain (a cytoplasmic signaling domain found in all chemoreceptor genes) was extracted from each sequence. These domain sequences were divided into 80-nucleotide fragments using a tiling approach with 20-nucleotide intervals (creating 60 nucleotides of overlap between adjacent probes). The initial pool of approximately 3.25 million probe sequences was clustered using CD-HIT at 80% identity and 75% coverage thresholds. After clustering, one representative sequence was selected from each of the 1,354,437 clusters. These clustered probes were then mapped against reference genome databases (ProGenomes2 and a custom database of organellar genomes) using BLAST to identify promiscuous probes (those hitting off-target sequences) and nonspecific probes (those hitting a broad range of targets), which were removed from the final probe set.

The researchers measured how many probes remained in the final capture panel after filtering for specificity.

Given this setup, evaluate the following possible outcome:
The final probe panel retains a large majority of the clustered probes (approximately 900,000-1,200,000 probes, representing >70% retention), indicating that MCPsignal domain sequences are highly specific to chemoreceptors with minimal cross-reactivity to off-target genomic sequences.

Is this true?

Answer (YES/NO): NO